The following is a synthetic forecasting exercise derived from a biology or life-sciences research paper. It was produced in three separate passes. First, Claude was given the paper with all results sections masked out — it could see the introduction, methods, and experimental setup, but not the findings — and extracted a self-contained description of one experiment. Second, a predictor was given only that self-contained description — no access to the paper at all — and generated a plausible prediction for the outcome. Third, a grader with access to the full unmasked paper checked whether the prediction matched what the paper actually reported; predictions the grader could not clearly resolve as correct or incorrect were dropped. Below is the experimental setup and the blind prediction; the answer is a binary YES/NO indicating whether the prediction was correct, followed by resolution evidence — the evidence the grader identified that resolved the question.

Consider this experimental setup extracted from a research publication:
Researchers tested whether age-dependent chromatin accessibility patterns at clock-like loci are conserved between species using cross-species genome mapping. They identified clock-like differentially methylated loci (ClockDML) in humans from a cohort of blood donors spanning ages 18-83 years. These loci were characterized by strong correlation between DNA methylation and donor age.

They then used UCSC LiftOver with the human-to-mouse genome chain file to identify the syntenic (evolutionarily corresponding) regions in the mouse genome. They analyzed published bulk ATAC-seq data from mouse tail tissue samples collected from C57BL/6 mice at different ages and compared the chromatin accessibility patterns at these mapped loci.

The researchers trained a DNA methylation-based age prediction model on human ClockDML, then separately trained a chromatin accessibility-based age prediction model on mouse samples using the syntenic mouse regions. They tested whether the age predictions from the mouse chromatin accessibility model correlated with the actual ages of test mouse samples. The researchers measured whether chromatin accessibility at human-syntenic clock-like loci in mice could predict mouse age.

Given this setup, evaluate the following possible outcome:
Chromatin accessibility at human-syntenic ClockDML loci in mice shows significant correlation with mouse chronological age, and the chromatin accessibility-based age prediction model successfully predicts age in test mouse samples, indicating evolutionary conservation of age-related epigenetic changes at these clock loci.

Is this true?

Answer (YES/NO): YES